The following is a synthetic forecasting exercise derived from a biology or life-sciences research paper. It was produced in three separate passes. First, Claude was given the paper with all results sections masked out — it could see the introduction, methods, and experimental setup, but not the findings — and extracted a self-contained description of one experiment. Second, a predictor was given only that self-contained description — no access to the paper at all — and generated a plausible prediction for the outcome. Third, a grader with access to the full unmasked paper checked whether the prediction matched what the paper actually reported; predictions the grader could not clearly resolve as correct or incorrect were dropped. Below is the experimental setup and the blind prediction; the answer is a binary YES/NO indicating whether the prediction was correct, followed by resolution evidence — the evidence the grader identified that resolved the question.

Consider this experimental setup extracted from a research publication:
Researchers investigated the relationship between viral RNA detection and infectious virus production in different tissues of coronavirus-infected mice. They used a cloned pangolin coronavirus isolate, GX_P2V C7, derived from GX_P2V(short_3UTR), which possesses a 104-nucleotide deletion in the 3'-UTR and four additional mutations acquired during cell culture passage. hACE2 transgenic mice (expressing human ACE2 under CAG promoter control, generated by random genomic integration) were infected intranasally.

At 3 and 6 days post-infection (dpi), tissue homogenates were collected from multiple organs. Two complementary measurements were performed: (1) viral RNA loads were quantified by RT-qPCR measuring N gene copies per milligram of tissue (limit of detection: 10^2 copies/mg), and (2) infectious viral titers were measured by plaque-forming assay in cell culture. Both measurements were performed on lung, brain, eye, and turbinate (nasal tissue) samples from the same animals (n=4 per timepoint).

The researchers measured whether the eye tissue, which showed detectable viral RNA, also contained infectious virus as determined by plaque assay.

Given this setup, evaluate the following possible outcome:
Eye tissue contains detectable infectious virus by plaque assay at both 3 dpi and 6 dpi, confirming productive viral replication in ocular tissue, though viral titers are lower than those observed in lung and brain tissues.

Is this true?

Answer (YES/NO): NO